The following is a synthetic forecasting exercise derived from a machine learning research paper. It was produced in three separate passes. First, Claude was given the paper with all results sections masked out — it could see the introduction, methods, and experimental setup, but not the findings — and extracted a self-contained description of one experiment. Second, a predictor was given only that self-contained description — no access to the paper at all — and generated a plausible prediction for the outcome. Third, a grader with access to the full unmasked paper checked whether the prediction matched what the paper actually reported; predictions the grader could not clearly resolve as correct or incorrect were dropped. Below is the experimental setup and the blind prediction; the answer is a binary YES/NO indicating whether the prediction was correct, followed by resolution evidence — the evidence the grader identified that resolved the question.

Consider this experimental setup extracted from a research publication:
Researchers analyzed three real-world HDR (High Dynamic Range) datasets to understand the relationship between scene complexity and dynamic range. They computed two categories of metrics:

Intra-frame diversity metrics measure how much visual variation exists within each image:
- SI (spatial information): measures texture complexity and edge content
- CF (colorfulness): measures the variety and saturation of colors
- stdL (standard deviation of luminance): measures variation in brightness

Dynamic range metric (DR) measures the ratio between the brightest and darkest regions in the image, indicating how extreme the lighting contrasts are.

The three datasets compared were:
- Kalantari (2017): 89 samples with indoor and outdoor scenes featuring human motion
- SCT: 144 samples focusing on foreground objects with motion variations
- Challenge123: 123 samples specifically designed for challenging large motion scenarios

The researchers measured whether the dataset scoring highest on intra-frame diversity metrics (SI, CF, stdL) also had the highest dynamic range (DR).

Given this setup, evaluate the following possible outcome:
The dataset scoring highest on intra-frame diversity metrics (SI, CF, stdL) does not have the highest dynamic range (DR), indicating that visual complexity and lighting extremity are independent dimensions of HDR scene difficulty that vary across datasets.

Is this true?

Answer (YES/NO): YES